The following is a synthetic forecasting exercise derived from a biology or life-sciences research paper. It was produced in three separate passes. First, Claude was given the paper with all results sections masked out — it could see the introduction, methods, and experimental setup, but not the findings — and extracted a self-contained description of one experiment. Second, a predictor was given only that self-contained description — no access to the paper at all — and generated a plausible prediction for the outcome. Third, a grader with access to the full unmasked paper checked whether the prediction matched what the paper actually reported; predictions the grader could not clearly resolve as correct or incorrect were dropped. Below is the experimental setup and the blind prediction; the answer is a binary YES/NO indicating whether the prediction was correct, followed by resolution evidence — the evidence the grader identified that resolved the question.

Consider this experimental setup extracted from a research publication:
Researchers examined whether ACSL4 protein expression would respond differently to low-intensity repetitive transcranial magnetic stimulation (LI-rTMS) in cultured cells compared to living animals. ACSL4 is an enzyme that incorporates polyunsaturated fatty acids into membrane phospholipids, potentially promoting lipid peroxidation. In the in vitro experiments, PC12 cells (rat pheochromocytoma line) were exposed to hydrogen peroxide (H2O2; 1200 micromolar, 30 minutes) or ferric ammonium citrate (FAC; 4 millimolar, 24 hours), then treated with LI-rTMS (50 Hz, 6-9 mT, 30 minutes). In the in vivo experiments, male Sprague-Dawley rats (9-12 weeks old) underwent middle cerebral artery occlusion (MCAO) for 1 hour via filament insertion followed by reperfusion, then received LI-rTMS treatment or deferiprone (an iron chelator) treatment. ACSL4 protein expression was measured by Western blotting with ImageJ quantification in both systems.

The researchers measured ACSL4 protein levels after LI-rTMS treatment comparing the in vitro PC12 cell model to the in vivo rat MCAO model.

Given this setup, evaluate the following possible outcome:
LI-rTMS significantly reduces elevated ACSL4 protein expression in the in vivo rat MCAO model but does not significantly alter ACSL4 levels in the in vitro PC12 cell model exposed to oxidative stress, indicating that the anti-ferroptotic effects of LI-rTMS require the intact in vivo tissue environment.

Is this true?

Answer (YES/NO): NO